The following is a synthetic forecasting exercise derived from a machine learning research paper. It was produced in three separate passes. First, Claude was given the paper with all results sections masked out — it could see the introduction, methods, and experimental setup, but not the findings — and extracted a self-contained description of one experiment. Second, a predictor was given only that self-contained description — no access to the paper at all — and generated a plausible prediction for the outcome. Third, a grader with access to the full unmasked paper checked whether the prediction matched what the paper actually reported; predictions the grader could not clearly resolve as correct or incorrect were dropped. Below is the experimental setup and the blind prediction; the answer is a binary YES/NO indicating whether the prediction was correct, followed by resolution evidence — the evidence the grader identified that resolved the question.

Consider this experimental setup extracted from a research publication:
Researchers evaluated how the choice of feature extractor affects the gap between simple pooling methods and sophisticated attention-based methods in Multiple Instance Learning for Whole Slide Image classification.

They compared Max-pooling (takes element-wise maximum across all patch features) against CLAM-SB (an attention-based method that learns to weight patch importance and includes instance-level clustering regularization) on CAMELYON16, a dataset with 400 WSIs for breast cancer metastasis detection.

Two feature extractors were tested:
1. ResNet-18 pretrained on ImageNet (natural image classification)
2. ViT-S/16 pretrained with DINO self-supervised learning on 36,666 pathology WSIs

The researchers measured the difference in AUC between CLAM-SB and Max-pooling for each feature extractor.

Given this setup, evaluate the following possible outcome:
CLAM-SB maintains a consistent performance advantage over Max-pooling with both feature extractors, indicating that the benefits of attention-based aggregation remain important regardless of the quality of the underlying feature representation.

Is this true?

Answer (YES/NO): NO